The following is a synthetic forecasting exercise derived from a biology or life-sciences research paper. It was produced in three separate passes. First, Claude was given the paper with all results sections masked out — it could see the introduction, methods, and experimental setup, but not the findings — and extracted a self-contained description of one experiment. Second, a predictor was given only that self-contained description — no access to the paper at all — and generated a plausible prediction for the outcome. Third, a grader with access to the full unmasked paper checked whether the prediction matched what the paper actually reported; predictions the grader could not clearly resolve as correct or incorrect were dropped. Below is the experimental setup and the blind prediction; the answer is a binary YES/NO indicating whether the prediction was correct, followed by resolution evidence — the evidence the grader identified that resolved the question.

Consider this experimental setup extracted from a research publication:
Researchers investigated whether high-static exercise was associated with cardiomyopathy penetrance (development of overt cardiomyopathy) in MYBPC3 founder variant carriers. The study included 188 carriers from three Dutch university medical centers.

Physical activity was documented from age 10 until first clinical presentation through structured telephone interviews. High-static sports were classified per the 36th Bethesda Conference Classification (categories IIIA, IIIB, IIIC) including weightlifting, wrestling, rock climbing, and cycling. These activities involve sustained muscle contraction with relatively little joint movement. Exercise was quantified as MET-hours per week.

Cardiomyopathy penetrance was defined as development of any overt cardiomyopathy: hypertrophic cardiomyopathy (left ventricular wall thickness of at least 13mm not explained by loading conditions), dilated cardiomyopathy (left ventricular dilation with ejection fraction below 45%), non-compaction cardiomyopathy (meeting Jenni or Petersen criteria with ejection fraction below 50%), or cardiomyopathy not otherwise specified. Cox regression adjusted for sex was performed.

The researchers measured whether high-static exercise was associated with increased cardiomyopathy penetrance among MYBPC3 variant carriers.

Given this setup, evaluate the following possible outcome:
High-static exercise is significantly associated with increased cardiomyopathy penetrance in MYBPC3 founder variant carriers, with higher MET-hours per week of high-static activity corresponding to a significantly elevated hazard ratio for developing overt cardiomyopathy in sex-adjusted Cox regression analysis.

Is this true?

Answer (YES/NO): NO